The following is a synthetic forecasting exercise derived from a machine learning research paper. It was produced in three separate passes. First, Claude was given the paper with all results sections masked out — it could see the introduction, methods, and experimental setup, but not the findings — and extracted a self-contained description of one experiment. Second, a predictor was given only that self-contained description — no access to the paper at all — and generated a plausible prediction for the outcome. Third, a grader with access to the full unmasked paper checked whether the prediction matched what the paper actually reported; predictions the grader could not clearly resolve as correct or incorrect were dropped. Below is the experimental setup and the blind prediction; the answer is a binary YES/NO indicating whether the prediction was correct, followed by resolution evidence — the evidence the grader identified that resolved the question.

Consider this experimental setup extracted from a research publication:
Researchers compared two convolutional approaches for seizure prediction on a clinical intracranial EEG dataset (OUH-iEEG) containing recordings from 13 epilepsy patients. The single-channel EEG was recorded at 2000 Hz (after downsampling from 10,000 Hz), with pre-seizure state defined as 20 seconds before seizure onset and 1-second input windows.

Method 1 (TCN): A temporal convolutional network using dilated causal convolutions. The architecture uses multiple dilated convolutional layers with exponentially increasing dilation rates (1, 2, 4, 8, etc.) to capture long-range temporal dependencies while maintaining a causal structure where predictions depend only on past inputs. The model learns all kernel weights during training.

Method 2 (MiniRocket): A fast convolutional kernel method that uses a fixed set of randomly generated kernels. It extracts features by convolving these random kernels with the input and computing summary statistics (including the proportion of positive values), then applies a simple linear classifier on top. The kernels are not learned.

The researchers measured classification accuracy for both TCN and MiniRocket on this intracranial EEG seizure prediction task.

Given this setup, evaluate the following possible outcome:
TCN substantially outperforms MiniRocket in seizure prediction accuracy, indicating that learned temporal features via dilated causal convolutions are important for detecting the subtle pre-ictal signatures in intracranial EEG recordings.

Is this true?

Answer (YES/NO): NO